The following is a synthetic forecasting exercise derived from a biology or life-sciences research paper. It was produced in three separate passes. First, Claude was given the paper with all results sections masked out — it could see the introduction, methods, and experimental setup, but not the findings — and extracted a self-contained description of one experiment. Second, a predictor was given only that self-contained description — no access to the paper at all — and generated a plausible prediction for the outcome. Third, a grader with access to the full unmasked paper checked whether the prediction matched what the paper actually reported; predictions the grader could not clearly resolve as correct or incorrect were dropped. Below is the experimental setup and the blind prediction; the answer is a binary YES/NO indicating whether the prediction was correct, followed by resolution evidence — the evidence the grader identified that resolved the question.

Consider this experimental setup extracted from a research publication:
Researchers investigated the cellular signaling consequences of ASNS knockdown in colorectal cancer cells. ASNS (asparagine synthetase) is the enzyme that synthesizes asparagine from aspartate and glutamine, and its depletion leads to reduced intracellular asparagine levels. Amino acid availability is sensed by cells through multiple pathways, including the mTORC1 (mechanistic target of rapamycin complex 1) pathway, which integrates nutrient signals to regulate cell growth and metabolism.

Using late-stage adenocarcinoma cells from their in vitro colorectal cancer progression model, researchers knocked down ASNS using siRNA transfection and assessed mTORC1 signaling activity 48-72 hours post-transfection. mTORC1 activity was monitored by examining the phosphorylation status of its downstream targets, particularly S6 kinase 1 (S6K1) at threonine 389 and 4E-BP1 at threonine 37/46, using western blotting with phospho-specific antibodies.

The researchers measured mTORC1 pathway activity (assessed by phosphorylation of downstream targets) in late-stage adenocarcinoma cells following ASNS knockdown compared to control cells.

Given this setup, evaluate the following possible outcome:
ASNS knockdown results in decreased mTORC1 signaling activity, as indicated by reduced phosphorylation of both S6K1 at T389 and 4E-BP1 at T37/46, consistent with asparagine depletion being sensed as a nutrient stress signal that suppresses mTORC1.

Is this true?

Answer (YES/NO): NO